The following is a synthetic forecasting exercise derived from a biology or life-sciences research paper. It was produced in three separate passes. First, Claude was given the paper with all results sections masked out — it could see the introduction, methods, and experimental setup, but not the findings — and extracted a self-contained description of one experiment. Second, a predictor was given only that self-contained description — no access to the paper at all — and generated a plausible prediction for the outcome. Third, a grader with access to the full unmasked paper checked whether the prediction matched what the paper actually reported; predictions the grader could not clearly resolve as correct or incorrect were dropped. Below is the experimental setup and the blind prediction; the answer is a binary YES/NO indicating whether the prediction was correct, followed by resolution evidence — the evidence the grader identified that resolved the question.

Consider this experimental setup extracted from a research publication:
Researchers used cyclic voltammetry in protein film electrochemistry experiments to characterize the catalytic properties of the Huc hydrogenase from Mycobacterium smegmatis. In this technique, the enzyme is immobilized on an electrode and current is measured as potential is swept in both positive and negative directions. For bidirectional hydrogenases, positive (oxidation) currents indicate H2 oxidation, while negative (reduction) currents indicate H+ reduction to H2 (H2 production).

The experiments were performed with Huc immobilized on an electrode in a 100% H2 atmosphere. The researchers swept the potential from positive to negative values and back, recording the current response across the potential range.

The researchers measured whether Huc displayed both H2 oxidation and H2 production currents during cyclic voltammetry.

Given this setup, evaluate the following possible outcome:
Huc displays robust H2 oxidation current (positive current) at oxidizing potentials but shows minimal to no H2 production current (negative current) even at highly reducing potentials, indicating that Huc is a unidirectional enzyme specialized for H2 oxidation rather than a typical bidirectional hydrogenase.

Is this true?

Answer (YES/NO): YES